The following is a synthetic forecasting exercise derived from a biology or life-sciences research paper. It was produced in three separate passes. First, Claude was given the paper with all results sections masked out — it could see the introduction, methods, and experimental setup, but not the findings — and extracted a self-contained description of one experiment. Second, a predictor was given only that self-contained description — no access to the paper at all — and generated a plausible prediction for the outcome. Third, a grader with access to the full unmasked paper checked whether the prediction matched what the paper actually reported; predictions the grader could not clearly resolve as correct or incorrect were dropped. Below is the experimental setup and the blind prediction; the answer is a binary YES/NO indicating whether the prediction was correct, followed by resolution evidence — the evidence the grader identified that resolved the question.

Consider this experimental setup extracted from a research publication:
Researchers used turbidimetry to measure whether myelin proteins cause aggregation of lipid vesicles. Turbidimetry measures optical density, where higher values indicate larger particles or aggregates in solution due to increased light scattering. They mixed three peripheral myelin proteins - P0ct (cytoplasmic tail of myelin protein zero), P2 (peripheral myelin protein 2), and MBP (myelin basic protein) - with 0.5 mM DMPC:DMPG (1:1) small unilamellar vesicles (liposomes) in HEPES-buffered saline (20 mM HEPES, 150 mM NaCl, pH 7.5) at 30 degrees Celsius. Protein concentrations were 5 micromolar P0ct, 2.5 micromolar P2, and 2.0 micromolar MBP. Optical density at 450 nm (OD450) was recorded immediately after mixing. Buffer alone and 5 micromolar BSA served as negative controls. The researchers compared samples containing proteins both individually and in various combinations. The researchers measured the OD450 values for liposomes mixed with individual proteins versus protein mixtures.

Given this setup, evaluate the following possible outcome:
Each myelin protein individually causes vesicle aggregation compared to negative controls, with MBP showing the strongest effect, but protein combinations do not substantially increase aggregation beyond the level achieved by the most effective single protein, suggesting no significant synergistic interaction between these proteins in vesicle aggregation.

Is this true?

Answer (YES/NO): NO